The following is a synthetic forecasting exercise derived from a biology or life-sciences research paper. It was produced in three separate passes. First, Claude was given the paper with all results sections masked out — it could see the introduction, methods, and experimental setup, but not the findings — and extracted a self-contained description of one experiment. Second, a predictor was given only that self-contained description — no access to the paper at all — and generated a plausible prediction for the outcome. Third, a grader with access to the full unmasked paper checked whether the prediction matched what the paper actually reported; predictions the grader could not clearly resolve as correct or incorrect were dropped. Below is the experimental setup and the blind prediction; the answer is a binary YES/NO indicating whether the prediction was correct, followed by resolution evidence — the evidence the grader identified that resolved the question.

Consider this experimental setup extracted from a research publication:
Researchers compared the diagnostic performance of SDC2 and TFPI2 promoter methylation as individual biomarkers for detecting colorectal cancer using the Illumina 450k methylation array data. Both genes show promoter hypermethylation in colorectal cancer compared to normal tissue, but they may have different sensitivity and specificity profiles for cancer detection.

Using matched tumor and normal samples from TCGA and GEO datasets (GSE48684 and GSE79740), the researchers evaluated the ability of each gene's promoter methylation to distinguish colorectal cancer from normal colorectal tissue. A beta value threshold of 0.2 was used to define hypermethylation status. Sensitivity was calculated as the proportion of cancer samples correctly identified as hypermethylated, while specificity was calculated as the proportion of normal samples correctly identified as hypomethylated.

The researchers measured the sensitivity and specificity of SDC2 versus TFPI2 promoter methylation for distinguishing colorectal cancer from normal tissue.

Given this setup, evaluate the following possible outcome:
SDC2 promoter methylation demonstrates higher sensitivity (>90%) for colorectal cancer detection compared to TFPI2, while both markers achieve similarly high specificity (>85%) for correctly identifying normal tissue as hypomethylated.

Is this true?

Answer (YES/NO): NO